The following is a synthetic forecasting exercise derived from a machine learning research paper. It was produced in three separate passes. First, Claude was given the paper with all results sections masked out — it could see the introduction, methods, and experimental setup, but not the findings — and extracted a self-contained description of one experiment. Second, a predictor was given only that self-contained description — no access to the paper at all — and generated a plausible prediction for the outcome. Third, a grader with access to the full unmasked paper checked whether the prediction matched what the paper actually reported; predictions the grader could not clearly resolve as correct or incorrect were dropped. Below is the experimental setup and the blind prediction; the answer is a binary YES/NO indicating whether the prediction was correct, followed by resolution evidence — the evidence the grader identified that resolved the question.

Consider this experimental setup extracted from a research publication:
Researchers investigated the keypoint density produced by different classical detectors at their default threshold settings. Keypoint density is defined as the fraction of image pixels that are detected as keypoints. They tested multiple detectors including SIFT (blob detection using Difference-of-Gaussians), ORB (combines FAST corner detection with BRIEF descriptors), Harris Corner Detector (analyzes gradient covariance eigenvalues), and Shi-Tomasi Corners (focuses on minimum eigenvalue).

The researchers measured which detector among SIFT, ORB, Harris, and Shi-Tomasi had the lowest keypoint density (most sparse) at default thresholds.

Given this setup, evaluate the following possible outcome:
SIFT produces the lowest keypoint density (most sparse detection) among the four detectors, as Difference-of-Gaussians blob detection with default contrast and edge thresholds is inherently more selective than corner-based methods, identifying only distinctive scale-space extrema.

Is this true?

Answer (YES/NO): NO